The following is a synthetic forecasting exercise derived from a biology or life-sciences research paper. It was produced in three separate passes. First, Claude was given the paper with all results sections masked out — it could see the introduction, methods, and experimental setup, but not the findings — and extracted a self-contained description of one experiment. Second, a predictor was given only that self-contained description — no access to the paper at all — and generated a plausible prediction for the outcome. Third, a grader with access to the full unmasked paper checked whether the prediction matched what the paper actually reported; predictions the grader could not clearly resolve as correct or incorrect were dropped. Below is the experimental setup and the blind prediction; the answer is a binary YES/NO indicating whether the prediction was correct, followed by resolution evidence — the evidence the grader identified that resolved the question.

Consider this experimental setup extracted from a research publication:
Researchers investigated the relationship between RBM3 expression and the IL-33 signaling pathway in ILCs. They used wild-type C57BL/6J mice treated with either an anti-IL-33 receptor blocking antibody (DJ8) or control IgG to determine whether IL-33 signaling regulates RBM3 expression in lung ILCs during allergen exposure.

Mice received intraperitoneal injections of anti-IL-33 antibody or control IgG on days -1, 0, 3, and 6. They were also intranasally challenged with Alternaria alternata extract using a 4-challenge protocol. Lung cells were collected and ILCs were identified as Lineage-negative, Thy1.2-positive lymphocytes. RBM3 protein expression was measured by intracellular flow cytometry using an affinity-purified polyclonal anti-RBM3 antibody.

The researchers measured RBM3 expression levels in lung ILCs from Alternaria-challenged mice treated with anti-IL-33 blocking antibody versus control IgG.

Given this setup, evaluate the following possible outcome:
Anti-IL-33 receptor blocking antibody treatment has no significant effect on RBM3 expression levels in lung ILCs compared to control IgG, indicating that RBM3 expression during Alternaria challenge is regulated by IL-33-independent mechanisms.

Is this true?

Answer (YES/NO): NO